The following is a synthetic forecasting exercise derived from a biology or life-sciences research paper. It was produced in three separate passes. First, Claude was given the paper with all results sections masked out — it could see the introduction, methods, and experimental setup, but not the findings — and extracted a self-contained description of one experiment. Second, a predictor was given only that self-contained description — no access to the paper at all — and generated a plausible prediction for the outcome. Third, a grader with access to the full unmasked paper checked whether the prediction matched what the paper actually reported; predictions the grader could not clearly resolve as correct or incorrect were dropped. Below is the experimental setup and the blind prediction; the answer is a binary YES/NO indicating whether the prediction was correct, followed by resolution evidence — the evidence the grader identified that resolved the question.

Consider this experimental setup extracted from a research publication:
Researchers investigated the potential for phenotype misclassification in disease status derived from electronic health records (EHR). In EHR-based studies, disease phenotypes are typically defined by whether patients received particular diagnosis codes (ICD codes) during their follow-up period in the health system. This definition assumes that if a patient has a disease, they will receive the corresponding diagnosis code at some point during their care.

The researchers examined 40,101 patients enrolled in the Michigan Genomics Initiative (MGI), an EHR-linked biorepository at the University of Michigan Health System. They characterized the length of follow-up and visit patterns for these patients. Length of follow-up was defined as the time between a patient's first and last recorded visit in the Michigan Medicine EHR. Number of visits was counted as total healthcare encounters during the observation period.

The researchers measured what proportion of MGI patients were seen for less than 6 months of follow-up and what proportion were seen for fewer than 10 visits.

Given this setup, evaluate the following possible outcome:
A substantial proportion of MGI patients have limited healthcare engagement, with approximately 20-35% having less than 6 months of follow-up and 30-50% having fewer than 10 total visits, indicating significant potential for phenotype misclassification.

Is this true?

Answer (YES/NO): NO